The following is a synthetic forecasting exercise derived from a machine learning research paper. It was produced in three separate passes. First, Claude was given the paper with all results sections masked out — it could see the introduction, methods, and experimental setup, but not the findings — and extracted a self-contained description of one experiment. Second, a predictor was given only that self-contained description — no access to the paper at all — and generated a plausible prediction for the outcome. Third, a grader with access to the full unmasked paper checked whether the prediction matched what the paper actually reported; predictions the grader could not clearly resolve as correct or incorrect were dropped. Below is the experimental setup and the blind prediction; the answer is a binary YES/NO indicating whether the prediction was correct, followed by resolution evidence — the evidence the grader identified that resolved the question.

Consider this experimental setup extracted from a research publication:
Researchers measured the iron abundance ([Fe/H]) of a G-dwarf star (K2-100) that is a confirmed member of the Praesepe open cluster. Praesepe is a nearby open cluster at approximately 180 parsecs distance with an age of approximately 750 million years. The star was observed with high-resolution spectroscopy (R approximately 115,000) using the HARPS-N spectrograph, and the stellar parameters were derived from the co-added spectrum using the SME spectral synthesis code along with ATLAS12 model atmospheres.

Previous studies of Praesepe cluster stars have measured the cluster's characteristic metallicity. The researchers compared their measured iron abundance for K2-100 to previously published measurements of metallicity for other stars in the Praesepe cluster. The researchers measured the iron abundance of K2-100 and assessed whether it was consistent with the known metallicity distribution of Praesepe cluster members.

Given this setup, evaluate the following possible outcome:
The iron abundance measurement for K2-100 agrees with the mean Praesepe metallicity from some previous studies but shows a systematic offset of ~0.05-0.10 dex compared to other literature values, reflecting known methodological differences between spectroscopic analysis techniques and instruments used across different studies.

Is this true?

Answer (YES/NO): NO